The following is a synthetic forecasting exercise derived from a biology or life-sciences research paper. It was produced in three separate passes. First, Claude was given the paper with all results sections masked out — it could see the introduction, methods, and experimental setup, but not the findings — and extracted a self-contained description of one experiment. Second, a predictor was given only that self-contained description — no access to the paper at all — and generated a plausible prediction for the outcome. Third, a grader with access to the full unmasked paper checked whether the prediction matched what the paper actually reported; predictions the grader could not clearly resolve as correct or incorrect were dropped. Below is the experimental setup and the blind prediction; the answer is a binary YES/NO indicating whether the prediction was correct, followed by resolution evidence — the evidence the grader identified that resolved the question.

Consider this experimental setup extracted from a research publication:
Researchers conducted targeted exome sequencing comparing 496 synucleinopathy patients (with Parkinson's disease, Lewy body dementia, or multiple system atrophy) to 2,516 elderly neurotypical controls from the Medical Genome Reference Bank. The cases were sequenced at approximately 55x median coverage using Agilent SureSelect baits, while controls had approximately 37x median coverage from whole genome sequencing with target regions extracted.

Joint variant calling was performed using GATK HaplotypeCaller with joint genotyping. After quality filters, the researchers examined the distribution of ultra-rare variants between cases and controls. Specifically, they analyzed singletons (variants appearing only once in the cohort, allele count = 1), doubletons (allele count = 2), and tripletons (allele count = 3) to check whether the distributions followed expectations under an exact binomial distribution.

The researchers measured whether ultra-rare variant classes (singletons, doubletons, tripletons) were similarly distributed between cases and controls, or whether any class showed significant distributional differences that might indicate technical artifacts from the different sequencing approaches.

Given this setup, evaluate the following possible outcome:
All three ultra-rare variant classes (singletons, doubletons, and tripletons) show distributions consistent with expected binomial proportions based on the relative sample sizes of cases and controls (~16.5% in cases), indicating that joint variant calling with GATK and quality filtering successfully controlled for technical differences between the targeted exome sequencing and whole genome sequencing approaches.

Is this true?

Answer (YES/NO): NO